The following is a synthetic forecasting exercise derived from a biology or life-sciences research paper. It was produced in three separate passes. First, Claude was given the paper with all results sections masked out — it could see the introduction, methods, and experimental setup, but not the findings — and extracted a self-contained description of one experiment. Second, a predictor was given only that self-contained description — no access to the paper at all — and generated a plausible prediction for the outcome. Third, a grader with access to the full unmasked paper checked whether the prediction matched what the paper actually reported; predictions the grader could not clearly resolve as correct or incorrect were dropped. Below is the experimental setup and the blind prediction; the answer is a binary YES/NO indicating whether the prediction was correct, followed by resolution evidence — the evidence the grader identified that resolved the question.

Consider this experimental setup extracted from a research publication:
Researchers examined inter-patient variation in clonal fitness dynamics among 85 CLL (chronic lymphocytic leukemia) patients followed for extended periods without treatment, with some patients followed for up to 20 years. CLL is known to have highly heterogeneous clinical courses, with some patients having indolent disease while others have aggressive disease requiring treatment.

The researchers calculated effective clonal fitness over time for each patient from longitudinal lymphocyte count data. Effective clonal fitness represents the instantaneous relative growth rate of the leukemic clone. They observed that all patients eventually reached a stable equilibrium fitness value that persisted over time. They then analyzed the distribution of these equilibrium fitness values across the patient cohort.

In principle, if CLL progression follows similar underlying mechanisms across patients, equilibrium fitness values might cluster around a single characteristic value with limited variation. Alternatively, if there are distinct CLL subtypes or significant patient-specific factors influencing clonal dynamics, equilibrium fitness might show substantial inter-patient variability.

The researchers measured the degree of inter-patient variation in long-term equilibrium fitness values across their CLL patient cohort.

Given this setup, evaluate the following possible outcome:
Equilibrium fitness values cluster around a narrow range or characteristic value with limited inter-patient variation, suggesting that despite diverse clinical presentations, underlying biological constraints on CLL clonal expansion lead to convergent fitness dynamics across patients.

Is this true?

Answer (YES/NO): NO